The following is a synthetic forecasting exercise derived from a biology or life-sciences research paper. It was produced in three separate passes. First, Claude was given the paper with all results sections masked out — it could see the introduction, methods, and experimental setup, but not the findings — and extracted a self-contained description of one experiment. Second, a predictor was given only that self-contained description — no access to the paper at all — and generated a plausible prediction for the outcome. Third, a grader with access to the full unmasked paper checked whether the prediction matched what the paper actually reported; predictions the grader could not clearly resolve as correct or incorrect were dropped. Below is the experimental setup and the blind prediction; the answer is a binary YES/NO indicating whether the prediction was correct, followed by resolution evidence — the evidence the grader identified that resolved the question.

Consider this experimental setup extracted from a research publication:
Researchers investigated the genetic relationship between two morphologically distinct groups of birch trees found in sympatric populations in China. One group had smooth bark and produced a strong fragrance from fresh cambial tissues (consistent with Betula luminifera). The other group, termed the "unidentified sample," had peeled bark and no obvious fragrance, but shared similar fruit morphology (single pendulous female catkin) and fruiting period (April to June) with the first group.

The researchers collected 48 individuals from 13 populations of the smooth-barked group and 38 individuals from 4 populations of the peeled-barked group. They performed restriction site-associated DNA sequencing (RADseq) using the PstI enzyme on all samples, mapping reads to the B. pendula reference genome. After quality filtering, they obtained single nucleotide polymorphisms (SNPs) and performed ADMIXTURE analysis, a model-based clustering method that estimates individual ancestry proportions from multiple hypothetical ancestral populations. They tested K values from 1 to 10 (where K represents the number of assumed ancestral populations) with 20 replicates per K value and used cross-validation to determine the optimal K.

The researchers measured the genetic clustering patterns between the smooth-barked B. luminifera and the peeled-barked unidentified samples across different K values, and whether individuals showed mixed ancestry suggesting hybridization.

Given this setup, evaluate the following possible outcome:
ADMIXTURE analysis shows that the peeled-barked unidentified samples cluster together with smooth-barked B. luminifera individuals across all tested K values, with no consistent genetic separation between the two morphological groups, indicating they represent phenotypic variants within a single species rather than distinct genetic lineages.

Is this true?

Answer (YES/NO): NO